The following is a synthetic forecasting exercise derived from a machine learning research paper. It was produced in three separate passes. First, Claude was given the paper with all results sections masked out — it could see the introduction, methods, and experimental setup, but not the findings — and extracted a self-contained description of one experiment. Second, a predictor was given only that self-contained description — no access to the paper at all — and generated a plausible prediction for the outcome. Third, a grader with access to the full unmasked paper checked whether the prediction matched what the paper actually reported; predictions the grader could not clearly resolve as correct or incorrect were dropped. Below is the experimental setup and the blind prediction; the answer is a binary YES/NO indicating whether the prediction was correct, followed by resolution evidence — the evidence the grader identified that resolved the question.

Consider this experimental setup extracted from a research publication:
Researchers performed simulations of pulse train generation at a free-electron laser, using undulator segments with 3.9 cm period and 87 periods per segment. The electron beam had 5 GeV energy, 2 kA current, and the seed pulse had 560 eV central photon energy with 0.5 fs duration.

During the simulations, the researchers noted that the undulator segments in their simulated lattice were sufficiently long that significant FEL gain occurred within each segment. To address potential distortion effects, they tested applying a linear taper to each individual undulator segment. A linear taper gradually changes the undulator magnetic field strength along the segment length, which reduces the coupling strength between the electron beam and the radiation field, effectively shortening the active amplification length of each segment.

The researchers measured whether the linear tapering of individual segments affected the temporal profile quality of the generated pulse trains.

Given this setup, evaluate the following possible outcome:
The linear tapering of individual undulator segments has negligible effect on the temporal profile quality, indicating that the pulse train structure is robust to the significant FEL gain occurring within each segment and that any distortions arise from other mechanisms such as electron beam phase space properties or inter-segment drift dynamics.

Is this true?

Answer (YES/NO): NO